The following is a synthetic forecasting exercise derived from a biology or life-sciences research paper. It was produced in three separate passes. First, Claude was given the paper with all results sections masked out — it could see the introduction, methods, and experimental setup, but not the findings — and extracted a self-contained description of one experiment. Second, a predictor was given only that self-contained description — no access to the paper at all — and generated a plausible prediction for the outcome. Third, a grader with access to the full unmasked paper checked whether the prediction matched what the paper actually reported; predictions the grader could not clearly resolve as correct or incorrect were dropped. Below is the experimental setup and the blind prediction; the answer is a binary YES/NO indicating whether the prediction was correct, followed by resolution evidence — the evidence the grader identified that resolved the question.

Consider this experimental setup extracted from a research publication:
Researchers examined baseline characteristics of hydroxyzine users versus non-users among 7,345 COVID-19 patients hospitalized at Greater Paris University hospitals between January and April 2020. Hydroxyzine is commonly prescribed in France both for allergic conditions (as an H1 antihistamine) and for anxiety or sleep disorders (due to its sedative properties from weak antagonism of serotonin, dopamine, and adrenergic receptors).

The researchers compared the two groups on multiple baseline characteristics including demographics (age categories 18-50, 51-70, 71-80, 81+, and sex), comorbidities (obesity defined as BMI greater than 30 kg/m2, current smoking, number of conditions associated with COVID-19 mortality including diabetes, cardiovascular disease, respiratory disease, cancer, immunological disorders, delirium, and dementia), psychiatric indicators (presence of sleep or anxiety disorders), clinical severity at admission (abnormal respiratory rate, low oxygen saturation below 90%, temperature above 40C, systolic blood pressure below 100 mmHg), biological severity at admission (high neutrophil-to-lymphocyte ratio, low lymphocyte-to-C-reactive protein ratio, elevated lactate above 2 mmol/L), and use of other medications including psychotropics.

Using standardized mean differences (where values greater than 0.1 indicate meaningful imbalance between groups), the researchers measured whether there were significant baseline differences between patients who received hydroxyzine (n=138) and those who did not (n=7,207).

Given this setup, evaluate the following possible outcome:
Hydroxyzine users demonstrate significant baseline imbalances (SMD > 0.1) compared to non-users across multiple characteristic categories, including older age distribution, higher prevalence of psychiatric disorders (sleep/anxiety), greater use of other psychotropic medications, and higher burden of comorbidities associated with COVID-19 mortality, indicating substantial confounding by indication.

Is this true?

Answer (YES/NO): YES